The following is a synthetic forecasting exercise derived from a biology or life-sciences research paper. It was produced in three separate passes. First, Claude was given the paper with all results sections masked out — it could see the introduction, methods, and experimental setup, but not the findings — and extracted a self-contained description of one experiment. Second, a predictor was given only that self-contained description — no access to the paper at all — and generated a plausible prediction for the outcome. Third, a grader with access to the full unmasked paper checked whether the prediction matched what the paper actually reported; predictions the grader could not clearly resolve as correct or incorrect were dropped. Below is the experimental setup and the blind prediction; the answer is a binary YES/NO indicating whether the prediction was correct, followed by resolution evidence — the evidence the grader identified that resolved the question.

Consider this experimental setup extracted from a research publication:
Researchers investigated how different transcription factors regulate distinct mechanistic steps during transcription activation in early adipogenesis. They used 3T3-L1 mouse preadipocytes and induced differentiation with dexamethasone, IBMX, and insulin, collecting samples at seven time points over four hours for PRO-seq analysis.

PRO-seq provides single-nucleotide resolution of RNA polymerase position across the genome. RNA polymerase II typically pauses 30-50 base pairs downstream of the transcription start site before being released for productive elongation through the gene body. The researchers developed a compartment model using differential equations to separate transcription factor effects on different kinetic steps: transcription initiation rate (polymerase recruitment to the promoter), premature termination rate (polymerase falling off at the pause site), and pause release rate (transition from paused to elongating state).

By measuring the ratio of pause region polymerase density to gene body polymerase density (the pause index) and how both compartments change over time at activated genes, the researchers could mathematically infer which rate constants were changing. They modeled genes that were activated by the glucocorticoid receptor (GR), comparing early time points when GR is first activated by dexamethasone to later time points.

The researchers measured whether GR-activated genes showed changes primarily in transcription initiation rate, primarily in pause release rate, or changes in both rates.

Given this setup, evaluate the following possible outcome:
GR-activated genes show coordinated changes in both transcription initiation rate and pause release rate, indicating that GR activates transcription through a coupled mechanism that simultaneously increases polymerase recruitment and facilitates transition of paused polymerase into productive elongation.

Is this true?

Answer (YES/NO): NO